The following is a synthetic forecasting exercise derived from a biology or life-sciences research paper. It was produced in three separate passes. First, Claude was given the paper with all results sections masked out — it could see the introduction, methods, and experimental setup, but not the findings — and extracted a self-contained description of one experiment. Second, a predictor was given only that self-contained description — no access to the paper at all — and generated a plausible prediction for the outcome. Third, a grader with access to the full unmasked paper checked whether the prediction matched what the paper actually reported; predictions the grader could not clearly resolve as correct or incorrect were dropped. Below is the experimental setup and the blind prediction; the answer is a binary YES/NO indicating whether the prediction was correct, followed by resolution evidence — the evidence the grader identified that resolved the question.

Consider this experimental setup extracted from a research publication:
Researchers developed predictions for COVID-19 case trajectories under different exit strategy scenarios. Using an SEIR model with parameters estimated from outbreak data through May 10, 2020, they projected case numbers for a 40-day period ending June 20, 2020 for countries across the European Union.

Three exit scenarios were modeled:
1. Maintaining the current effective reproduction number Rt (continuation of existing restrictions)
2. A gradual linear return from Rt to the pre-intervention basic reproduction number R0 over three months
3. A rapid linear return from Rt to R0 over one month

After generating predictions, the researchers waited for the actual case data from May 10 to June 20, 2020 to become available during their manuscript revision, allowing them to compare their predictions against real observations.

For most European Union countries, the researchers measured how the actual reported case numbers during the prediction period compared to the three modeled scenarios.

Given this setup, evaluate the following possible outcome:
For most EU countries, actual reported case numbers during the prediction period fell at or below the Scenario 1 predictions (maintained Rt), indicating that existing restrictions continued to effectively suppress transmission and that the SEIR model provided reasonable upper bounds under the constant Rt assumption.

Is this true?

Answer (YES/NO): NO